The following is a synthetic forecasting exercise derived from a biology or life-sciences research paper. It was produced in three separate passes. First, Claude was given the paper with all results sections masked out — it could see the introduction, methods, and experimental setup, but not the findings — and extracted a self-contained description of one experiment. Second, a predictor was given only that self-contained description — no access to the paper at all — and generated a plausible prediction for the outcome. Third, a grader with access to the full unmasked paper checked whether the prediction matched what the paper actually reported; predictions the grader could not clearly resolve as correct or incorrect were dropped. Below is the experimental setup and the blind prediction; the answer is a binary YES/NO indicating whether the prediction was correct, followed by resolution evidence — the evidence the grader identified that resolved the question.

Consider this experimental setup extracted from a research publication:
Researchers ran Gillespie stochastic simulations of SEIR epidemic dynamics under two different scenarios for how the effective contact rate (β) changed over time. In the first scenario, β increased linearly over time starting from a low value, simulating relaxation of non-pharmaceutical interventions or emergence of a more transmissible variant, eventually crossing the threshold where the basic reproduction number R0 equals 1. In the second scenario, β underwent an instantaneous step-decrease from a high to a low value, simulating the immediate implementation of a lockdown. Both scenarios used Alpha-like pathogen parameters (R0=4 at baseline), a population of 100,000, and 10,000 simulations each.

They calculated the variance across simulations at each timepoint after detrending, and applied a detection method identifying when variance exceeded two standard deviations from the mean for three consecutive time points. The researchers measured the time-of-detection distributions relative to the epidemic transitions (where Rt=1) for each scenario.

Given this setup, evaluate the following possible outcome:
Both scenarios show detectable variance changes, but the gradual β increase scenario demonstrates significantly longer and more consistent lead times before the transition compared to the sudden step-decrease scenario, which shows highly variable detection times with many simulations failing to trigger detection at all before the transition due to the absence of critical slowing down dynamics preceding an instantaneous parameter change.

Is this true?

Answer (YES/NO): NO